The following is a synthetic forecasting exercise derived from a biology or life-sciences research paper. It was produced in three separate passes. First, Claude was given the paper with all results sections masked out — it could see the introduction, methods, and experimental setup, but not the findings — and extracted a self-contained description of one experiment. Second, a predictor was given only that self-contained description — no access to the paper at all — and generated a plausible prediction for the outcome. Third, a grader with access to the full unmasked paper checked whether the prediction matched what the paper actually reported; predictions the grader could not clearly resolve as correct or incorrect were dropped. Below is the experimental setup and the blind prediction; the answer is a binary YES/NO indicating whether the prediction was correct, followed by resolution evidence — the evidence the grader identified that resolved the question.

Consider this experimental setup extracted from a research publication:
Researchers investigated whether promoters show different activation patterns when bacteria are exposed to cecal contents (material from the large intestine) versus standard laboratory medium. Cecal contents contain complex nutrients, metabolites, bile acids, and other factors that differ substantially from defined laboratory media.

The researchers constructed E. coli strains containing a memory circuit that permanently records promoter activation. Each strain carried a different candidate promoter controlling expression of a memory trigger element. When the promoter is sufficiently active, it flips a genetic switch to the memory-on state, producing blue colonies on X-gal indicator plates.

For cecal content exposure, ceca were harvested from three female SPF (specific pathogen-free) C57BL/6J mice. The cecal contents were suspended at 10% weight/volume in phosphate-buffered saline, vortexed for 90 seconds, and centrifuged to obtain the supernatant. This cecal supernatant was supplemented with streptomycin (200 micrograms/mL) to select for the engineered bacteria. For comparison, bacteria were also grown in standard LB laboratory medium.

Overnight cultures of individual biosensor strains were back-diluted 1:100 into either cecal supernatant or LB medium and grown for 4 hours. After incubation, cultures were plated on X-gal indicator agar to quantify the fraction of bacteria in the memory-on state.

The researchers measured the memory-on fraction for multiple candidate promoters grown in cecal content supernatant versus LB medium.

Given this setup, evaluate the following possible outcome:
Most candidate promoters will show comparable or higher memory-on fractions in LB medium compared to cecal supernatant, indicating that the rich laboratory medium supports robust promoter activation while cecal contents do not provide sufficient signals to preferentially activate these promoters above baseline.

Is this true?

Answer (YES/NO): YES